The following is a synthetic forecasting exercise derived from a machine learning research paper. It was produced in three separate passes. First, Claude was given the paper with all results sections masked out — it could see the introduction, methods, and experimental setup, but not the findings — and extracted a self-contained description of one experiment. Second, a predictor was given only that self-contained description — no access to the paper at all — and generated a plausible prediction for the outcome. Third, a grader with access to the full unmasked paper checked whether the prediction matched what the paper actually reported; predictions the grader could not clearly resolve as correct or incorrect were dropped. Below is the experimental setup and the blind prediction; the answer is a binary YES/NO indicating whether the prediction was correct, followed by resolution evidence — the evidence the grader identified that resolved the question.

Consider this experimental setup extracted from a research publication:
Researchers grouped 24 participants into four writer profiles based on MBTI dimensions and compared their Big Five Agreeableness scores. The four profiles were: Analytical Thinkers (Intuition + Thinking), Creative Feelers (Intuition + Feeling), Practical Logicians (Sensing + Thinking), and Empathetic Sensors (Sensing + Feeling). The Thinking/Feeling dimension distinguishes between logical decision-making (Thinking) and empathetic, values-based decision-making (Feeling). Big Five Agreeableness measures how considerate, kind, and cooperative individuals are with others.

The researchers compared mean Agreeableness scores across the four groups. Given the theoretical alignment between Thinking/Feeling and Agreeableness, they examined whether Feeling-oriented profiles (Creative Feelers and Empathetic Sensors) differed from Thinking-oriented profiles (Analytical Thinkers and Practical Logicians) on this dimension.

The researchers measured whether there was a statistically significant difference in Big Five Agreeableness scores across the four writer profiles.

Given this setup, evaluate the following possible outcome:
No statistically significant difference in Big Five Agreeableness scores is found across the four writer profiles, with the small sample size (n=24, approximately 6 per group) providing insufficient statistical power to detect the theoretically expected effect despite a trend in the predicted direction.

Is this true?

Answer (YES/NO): NO